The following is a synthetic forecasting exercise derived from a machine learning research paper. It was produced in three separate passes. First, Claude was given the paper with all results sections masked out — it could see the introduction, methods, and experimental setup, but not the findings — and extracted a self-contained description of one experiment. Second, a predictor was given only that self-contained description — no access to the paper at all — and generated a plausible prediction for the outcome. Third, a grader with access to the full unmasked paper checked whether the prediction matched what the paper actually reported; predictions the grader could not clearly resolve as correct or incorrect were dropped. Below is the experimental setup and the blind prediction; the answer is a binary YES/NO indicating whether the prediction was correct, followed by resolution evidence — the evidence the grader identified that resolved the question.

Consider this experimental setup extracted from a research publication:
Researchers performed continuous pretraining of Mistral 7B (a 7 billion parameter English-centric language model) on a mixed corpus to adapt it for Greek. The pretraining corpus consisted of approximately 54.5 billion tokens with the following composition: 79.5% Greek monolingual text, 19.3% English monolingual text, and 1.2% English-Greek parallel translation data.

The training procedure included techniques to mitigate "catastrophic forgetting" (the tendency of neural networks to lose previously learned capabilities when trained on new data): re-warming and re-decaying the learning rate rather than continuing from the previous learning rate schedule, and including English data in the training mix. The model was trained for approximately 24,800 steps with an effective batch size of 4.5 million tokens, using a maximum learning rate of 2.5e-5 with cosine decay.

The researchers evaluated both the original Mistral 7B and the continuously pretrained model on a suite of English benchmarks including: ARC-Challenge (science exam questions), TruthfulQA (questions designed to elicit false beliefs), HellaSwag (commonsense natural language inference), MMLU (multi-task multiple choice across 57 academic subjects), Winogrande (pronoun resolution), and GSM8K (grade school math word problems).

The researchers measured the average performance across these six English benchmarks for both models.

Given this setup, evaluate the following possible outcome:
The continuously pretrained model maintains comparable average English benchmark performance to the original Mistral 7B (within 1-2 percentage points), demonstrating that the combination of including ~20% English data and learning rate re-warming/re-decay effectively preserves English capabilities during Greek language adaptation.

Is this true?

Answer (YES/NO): NO